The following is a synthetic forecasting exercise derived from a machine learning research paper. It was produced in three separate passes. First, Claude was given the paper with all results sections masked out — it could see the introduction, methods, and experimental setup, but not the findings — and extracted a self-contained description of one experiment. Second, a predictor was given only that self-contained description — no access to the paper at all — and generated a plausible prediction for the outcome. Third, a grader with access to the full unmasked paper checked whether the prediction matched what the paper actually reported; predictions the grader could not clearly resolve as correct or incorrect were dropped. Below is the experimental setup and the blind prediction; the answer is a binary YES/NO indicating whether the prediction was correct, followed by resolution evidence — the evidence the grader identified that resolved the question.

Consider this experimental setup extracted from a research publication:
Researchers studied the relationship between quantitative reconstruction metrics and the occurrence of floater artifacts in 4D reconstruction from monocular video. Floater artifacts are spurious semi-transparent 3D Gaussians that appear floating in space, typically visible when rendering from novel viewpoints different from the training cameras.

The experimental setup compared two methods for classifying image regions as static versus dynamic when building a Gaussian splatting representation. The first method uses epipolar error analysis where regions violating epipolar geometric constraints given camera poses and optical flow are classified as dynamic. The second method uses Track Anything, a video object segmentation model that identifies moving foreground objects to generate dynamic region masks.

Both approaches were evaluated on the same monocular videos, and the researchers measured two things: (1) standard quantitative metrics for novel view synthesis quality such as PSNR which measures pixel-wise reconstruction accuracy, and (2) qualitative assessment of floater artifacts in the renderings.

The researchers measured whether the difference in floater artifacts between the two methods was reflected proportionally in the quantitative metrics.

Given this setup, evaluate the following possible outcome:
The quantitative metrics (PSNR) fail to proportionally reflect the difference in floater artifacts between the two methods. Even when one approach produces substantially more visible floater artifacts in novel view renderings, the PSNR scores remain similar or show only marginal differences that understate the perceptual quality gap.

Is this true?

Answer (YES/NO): YES